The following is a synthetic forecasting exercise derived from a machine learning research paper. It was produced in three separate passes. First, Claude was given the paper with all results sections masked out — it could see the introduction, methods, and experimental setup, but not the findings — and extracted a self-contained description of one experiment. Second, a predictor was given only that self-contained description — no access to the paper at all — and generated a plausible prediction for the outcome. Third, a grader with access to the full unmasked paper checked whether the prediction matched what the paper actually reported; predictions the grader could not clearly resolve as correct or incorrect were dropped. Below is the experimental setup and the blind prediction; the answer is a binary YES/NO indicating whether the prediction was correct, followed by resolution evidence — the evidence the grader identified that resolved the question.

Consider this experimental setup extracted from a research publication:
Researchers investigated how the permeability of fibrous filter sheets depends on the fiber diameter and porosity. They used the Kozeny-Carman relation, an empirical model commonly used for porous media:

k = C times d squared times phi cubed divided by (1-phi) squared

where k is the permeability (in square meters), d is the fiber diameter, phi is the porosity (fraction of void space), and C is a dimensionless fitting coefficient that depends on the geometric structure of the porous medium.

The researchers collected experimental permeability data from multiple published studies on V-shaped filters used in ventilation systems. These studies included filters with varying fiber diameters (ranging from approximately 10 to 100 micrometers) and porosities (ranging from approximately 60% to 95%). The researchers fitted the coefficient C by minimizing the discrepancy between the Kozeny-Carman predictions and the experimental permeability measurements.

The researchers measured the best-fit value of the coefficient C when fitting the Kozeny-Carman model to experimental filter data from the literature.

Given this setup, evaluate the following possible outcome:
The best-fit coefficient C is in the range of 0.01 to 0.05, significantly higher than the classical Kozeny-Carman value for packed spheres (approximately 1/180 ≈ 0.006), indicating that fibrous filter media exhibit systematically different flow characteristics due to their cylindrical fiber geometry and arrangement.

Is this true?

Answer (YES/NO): NO